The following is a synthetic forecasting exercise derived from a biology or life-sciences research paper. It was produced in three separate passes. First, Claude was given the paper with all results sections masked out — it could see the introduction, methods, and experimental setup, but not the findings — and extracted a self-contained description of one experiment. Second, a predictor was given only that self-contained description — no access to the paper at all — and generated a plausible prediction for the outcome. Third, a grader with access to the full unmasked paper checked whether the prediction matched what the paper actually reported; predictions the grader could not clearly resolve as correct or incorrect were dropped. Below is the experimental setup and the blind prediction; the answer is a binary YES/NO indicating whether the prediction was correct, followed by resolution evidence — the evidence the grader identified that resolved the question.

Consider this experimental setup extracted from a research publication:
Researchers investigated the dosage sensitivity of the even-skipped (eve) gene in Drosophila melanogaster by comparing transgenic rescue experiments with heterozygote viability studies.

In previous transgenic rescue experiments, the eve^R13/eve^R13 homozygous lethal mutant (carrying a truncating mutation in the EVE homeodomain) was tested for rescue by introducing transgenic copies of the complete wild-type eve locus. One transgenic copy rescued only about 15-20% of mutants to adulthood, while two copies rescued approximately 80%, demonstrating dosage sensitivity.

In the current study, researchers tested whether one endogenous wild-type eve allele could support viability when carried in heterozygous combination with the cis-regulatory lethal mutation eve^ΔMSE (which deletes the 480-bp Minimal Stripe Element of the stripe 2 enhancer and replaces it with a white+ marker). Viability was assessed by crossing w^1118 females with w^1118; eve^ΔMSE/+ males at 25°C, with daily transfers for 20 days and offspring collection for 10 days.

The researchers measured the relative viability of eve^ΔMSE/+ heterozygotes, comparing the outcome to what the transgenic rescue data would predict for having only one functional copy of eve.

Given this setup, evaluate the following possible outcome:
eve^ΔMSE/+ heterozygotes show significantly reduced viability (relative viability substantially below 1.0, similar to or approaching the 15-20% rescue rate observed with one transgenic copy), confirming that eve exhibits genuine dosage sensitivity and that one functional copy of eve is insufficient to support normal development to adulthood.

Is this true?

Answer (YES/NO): NO